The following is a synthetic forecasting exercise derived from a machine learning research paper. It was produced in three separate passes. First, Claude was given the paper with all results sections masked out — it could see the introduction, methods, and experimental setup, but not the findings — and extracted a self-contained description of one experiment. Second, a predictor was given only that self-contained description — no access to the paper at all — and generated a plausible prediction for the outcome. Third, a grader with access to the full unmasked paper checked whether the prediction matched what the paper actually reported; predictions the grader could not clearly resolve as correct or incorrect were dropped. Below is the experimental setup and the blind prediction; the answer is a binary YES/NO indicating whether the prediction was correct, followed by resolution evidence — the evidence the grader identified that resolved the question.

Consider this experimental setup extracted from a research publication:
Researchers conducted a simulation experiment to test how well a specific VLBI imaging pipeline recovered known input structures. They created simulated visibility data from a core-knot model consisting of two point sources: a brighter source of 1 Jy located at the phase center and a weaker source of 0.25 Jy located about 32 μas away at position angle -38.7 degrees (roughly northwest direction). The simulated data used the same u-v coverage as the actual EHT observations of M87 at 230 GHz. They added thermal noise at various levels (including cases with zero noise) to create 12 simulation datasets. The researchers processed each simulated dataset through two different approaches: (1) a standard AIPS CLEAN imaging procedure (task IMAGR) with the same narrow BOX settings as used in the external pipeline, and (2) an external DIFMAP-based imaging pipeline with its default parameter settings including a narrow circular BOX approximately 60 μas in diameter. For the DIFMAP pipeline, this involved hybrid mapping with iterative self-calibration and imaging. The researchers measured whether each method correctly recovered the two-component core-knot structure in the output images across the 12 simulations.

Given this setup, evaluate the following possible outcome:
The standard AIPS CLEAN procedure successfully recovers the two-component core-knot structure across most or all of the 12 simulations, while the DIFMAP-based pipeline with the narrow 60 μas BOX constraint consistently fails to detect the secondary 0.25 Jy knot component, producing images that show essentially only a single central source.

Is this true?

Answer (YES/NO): YES